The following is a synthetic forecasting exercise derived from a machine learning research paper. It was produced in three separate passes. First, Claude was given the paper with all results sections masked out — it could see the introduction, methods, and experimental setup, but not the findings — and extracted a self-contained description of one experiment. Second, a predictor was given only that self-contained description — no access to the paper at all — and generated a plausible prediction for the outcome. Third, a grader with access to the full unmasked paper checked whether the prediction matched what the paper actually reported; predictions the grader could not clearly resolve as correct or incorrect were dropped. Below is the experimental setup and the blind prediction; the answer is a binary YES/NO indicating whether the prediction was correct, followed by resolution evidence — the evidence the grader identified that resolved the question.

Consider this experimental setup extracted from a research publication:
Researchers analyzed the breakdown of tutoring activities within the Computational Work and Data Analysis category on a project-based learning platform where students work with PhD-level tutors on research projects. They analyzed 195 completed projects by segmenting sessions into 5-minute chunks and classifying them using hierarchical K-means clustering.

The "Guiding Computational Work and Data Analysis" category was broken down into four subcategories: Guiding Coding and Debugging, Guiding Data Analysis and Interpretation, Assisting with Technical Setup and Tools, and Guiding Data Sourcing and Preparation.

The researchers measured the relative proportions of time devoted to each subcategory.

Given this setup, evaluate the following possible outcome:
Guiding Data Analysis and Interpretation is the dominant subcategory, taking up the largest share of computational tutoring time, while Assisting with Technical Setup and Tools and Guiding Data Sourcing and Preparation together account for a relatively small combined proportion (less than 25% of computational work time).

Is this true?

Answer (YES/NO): NO